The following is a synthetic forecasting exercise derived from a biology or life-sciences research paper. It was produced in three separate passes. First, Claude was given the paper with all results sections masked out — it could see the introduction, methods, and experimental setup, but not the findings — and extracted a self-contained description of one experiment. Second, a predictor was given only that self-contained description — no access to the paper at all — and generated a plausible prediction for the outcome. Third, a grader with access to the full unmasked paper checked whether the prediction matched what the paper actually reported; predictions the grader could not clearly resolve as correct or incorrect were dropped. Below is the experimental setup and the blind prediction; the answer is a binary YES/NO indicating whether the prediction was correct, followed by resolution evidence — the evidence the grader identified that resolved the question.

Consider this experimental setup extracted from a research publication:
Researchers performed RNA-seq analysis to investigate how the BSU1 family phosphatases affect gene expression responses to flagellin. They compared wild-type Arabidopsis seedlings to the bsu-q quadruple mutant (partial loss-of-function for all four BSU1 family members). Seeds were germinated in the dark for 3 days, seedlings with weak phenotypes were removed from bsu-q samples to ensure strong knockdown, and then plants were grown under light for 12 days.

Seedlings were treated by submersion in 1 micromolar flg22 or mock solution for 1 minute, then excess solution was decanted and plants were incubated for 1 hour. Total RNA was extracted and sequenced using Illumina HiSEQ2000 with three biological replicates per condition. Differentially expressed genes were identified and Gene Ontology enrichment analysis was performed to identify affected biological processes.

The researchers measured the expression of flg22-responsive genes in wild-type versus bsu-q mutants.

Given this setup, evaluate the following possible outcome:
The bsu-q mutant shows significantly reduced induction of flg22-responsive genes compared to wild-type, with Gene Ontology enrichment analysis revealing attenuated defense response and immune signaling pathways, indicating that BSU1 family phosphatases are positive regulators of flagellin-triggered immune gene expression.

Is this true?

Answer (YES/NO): NO